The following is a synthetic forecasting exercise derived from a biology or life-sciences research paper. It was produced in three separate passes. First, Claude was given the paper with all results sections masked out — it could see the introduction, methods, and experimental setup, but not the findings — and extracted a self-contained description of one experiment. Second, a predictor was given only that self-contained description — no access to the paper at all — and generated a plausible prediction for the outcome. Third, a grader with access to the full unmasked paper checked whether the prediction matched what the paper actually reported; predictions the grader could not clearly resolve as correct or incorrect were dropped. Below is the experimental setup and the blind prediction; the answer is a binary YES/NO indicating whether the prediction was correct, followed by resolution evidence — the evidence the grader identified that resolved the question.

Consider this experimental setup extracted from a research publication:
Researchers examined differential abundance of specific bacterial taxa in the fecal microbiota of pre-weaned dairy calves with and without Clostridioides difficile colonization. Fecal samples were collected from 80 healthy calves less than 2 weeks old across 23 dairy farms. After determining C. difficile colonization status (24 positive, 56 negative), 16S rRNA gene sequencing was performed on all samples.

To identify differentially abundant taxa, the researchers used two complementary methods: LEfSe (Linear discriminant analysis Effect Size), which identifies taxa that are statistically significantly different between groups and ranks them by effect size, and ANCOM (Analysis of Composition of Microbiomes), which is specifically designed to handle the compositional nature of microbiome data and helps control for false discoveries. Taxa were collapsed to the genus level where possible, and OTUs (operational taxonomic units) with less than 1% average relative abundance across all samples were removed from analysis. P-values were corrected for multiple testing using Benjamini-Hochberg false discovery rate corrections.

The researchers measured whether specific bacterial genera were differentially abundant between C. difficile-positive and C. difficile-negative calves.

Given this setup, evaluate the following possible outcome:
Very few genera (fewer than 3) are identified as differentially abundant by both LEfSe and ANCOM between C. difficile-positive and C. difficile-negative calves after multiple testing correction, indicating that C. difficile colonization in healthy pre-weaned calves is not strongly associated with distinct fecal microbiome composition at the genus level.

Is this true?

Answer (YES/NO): YES